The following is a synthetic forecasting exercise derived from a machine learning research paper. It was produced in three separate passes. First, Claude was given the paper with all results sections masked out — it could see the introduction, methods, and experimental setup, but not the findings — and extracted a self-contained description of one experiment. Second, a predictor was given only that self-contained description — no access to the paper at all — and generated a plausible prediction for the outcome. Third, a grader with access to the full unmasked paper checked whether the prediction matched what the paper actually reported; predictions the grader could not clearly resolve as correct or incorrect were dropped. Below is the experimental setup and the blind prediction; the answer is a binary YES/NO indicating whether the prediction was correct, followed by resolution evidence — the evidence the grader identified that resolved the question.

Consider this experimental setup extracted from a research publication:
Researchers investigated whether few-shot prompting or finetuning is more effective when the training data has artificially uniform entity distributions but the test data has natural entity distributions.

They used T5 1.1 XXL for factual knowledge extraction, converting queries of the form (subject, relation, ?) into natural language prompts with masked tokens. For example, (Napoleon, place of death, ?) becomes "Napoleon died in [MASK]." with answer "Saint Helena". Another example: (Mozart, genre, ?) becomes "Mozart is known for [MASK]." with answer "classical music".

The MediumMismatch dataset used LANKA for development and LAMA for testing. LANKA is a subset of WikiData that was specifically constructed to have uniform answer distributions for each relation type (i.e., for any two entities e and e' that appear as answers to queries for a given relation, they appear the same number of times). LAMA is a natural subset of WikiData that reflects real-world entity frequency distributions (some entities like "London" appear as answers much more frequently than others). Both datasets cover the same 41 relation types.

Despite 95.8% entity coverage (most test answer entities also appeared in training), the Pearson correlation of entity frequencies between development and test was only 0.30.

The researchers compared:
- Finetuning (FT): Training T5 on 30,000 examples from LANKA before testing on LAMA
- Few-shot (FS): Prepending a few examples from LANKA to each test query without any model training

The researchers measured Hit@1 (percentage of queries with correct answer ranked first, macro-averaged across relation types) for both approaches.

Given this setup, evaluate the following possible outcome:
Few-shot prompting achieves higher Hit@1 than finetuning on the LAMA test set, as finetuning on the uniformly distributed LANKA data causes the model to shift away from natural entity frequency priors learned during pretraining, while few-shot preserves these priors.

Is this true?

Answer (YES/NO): NO